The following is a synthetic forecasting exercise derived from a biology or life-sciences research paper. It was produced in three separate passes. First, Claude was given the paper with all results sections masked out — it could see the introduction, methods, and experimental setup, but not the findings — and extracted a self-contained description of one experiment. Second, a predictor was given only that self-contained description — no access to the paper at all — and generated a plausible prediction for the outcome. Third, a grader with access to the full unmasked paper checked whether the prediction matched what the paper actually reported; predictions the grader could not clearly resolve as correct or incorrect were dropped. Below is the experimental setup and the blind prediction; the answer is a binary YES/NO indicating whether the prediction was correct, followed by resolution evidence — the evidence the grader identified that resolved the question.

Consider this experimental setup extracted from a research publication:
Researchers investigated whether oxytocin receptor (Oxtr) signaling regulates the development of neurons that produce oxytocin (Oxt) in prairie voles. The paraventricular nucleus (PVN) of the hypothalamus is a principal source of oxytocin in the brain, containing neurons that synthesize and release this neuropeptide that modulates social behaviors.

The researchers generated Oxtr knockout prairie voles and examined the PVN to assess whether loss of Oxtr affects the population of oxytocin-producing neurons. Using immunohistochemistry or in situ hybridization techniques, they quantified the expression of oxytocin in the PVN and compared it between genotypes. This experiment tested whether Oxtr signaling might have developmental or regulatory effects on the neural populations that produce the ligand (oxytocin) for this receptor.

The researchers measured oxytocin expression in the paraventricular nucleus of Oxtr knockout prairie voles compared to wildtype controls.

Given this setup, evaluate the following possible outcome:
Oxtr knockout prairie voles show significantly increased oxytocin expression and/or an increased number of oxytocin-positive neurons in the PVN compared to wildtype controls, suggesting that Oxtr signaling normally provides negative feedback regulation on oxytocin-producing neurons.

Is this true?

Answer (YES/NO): NO